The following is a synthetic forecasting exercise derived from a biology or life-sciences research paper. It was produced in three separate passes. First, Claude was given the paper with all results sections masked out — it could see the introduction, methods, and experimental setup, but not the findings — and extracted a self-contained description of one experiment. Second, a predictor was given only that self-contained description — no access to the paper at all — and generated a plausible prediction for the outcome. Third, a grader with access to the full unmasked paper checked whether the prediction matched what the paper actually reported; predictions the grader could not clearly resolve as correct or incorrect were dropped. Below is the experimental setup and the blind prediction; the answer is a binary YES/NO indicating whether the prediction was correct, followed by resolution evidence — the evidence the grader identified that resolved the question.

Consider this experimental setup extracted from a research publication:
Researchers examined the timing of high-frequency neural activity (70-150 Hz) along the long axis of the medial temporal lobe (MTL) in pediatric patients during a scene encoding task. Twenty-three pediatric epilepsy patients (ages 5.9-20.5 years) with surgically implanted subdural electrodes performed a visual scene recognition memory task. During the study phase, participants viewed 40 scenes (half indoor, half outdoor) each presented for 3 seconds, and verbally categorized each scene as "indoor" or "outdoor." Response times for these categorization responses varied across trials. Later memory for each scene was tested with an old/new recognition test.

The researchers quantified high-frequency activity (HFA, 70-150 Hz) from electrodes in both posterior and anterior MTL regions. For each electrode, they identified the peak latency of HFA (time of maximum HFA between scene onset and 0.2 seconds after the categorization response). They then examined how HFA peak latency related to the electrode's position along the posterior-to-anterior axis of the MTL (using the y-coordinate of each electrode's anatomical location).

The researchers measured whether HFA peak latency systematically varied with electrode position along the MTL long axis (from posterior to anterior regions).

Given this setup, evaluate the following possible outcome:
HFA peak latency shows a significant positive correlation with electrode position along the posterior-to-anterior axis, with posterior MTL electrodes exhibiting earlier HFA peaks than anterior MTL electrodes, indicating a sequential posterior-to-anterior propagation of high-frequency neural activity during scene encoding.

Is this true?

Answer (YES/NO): NO